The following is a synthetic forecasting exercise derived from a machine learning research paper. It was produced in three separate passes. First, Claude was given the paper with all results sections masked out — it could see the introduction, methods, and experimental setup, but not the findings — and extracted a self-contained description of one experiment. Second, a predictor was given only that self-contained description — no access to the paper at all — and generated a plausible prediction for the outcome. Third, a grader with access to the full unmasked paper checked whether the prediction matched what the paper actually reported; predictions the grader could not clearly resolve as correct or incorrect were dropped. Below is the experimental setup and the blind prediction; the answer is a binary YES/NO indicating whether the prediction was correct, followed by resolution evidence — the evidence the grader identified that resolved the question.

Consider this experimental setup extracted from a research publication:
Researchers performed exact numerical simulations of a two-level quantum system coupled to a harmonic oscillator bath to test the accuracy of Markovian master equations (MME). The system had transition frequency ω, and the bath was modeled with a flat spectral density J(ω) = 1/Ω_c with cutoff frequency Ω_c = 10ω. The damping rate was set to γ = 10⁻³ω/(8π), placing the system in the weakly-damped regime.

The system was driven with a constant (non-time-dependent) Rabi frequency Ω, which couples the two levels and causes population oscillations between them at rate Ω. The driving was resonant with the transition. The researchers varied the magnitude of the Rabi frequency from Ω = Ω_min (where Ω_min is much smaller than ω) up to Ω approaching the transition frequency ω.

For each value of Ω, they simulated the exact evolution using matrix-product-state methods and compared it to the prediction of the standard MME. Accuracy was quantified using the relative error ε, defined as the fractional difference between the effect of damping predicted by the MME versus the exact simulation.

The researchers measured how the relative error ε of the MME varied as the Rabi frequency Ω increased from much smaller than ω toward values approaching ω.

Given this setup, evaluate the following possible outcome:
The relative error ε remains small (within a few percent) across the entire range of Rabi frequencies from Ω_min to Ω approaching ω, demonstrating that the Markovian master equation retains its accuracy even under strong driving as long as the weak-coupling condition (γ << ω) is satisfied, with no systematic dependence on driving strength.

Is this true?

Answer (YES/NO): NO